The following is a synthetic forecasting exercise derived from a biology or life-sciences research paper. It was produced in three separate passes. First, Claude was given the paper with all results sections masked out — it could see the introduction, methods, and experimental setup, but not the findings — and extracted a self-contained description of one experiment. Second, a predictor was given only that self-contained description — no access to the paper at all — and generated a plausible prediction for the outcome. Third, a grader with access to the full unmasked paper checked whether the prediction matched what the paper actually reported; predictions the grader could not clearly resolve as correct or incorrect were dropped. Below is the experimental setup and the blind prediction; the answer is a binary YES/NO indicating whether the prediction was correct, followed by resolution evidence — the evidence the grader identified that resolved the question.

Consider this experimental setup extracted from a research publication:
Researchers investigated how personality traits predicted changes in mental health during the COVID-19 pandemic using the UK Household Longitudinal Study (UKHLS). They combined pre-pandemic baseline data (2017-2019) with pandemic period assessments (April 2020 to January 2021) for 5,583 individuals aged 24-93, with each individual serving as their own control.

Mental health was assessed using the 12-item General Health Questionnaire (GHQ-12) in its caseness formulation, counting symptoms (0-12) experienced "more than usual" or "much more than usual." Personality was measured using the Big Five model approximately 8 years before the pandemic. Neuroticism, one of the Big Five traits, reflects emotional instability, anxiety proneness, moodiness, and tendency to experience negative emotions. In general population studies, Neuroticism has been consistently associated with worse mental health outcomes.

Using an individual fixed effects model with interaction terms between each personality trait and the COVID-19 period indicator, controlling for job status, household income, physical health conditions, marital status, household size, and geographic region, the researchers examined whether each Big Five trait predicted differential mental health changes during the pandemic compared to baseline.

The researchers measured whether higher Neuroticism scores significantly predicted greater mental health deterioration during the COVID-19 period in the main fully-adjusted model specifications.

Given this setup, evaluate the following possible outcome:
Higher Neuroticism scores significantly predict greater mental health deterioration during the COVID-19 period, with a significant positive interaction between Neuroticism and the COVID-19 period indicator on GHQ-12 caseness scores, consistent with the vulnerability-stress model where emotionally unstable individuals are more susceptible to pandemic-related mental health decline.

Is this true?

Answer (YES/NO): NO